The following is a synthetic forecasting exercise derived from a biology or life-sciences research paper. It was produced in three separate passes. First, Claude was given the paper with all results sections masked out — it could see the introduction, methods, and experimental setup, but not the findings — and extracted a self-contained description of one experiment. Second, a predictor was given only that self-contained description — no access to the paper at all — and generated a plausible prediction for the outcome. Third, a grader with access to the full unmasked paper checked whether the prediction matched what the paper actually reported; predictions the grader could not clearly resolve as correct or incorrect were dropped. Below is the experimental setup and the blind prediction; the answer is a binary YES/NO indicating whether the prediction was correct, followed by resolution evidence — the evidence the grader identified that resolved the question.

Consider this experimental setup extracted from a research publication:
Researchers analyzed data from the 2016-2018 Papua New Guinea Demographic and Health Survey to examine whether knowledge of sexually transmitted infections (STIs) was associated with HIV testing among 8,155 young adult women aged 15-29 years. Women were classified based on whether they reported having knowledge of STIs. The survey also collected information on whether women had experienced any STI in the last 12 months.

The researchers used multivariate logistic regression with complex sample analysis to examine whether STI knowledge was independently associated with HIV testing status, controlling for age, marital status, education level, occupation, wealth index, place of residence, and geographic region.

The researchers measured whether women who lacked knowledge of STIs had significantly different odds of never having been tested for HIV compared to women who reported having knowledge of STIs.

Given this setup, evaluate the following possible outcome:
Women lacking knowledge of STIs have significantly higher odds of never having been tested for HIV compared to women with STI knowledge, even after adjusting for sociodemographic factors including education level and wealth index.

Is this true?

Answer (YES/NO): NO